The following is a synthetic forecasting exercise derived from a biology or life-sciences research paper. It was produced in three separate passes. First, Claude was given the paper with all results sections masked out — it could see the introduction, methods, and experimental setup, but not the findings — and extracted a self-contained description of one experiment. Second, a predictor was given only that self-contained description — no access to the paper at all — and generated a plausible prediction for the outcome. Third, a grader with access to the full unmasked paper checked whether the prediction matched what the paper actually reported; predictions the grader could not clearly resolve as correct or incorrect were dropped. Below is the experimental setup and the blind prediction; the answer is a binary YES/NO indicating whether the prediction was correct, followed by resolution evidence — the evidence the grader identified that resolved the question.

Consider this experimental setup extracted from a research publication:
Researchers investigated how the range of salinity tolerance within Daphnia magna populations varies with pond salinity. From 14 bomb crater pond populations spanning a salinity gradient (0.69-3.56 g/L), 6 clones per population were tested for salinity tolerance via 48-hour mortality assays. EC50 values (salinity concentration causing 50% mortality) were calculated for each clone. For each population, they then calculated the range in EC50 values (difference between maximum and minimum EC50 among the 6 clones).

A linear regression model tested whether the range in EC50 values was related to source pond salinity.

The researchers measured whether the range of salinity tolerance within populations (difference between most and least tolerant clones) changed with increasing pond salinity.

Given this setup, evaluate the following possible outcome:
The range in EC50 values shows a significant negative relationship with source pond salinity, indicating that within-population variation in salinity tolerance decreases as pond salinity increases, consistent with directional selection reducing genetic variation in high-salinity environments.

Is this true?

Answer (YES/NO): YES